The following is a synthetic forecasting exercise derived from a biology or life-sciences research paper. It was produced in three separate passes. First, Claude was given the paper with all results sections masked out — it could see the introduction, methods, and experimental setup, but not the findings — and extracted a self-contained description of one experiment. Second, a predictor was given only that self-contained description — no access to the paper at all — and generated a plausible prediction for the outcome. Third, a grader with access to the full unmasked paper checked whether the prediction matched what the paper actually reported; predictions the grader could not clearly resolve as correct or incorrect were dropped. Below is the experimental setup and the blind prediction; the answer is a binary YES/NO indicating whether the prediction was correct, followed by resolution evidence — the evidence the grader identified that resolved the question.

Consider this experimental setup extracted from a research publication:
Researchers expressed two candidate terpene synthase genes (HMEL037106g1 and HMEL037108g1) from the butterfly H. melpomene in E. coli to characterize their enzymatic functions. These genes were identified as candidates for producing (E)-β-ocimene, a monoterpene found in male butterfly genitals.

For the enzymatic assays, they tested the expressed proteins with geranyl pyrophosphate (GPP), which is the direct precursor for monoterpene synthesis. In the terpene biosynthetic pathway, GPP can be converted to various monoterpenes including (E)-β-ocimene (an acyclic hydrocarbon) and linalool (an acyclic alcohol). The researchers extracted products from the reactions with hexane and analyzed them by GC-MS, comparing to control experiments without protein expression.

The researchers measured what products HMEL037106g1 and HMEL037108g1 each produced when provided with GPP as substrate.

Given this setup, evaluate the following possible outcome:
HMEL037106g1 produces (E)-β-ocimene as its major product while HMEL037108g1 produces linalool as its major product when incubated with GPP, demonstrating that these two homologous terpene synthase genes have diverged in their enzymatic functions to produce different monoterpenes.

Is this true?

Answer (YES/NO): YES